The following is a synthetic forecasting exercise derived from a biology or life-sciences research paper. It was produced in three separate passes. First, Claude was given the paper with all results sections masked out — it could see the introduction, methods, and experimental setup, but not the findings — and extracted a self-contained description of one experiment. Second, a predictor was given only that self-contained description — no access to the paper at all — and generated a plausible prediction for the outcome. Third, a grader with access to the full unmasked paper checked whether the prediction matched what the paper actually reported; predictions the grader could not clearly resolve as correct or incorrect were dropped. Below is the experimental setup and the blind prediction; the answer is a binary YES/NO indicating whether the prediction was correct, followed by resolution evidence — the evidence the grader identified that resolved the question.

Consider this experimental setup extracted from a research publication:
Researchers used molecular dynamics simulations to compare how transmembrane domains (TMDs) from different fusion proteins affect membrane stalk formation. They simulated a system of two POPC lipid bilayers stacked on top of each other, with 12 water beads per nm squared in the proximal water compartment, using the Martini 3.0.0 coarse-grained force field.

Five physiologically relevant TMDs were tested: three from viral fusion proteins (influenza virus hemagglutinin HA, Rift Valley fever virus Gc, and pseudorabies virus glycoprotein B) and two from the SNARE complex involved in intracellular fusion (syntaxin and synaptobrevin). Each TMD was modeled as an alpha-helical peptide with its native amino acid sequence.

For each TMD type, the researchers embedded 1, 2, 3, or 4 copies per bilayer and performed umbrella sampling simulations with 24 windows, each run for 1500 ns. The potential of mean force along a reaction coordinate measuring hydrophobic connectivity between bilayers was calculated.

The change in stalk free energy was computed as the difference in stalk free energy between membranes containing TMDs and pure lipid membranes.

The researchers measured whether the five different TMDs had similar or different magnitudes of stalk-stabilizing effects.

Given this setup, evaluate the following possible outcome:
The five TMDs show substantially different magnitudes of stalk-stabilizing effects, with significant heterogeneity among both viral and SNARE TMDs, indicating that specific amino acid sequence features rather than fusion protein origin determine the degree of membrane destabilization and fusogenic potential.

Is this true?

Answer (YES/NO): NO